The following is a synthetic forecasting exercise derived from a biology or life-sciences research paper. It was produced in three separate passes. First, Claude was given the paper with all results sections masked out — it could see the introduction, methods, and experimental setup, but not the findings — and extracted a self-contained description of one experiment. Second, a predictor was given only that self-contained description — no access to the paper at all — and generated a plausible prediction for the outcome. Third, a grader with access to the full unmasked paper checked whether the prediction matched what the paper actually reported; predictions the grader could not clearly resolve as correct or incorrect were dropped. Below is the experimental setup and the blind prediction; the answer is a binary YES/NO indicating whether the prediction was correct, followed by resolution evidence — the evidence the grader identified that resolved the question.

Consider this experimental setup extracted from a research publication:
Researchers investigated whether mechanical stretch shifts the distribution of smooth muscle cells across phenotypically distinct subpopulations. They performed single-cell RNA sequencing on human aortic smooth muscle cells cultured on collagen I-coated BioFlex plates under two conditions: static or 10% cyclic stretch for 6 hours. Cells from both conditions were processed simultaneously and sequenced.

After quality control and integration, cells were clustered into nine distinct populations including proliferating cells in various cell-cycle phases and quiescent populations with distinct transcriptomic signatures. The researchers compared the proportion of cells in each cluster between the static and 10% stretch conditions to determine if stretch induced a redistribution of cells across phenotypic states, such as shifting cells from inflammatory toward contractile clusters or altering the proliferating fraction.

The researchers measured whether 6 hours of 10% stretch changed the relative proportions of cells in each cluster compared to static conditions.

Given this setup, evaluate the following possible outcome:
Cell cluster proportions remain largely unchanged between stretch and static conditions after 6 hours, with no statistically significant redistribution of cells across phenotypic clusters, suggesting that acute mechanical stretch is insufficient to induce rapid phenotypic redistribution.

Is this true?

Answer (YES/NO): YES